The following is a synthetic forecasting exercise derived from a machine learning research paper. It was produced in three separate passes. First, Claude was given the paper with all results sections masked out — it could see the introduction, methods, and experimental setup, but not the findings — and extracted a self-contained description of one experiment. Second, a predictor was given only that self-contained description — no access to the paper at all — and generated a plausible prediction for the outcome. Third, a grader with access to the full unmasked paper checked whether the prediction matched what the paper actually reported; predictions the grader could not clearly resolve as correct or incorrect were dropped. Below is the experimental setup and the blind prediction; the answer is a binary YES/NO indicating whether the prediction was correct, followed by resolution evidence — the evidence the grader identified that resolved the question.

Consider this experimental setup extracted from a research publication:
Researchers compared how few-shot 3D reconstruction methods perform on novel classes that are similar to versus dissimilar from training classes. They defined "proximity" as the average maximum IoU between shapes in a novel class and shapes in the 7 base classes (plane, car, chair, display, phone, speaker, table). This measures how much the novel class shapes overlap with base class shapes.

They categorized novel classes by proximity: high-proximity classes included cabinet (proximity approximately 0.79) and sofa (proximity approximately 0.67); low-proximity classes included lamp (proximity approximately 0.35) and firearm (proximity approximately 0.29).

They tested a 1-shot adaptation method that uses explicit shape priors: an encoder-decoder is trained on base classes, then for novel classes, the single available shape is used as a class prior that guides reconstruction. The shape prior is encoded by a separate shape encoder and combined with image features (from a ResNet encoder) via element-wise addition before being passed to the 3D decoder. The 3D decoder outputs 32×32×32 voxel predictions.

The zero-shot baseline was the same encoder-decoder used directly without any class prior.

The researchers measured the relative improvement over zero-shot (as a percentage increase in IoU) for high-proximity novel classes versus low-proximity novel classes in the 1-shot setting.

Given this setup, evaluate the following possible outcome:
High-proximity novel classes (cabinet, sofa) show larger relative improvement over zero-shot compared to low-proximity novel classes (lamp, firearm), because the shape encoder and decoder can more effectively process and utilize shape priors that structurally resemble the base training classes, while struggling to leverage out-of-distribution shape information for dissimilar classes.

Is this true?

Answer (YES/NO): NO